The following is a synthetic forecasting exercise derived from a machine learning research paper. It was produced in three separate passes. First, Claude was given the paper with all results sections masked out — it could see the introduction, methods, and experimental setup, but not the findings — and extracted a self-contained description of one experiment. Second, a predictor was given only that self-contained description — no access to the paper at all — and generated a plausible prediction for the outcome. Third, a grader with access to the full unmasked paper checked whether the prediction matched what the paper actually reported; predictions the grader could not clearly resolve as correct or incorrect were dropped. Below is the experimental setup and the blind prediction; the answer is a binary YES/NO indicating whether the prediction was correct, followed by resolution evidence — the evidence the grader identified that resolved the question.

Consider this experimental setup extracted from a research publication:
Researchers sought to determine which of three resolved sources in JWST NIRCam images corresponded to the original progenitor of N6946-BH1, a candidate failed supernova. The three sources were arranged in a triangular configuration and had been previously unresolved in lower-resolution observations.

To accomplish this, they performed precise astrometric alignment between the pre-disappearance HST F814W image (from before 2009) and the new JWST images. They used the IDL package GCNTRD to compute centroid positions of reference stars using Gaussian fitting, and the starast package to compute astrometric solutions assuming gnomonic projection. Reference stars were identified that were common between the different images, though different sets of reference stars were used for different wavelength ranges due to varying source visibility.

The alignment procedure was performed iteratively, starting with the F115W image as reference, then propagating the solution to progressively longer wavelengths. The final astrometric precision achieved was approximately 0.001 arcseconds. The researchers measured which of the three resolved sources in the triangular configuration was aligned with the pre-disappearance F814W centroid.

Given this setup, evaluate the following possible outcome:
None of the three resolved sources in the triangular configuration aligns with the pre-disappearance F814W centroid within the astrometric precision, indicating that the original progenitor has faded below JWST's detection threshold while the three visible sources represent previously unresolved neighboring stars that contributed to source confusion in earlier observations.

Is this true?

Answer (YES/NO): NO